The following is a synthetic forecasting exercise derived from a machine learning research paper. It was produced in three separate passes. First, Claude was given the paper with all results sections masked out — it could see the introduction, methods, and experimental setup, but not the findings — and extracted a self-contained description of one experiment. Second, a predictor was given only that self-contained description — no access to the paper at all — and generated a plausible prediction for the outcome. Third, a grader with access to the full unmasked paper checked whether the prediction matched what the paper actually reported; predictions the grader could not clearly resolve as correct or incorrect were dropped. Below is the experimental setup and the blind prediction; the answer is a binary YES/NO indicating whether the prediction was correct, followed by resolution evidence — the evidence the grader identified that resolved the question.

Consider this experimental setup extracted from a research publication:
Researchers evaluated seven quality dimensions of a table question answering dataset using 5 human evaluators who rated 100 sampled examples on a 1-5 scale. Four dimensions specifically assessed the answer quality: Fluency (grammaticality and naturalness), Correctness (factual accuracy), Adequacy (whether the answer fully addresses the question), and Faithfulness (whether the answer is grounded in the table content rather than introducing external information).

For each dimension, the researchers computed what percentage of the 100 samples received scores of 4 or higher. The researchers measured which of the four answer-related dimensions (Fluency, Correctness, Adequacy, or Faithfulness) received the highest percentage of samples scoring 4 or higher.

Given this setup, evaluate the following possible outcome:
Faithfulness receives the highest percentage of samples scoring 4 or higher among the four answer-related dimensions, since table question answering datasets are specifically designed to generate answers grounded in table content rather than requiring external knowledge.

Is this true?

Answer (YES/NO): YES